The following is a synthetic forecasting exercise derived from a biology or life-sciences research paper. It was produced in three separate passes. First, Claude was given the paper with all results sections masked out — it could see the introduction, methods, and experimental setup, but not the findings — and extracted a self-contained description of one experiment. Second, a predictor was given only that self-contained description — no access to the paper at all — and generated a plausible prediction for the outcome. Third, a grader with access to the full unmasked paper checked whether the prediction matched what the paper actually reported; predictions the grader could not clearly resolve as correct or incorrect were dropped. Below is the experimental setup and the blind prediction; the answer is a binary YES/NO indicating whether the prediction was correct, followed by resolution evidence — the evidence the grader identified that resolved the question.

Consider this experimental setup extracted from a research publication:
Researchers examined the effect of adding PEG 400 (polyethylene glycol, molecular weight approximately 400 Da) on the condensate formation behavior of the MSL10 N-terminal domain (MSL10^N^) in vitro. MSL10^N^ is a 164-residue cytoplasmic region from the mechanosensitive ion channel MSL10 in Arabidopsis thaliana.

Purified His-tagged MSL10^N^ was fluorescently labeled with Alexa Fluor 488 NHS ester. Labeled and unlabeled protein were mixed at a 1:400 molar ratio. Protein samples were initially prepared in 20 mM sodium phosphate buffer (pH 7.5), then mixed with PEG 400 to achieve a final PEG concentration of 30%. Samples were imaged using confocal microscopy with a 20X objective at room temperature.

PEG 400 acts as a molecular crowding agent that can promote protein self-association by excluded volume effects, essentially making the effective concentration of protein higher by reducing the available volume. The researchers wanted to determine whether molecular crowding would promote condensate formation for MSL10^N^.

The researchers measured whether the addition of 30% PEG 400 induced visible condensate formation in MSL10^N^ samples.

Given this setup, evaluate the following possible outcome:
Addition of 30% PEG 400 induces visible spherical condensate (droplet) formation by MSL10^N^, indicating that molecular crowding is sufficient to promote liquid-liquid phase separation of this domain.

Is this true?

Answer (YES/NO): NO